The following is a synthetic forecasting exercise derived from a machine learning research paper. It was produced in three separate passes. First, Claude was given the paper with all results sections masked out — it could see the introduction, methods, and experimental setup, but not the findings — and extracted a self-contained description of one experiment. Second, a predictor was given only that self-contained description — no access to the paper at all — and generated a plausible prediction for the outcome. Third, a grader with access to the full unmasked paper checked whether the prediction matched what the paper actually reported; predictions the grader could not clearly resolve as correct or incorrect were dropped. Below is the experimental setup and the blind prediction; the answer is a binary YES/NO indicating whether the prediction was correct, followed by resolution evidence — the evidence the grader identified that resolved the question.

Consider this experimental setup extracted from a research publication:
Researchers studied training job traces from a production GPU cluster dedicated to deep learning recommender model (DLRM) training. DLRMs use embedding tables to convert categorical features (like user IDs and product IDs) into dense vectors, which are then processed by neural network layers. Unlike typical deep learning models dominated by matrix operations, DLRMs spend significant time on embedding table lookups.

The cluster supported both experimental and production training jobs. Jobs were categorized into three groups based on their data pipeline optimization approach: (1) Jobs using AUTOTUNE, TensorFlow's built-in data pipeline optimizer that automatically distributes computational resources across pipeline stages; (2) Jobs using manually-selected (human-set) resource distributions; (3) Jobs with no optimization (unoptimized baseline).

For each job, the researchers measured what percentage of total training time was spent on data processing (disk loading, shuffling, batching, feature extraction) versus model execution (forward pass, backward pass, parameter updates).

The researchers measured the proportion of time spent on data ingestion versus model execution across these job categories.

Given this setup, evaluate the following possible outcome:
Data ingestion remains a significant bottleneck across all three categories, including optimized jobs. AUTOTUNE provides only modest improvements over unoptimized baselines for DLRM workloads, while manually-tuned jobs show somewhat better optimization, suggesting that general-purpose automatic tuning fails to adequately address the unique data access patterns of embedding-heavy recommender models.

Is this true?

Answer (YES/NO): YES